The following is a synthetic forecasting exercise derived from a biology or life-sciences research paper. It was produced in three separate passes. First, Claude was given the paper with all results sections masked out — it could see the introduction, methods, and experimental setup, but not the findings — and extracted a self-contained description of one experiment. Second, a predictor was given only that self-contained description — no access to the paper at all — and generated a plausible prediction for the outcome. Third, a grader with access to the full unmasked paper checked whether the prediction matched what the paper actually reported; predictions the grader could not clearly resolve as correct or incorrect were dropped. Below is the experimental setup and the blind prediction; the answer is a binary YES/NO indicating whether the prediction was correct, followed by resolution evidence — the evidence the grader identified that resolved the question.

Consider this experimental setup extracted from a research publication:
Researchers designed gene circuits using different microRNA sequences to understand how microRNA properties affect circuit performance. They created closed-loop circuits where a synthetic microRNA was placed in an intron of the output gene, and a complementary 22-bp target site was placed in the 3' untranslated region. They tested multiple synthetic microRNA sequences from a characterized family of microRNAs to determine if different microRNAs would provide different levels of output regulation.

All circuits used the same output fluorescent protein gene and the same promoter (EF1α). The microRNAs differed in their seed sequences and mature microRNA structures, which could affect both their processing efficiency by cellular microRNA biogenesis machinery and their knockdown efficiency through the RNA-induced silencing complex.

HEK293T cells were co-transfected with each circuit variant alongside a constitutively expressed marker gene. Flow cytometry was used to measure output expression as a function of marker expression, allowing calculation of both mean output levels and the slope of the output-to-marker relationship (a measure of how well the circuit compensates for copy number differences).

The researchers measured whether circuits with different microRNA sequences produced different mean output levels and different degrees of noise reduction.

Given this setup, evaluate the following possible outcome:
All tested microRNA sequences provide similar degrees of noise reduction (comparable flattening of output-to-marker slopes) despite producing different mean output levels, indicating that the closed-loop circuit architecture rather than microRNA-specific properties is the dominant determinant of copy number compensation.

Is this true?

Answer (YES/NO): NO